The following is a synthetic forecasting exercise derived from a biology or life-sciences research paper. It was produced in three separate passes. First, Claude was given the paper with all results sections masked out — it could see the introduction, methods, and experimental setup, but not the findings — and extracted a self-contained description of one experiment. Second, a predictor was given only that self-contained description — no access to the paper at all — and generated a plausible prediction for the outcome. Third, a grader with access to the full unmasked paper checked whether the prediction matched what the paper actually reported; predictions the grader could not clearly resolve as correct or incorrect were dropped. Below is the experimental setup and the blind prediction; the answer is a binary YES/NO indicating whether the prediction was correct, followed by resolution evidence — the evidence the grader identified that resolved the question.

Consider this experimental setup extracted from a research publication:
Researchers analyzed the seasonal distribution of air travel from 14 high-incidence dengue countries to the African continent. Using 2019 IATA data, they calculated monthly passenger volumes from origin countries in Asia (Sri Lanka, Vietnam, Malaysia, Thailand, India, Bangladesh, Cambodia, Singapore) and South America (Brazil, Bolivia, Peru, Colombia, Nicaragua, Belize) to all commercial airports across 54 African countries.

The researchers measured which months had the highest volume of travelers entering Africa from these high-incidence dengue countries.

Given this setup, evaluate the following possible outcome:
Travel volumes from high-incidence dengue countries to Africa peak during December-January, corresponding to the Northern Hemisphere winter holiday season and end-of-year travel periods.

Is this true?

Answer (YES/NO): NO